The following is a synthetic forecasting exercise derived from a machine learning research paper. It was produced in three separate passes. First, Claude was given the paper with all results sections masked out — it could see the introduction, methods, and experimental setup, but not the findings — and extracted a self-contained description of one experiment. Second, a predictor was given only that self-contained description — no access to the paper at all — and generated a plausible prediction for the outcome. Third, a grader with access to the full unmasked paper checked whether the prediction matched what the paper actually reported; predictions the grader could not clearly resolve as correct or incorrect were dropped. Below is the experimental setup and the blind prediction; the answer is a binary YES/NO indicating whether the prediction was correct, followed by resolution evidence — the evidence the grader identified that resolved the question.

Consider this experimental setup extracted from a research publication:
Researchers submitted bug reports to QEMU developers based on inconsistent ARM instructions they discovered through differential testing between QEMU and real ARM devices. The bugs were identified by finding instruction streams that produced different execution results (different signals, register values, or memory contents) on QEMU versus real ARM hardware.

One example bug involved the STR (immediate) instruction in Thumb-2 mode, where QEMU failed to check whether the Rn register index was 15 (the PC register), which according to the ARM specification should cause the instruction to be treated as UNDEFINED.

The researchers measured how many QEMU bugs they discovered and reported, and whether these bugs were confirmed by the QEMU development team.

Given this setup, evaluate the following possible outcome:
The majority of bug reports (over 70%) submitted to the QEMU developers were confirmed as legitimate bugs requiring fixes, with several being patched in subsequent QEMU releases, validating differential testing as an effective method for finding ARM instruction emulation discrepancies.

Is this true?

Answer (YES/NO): YES